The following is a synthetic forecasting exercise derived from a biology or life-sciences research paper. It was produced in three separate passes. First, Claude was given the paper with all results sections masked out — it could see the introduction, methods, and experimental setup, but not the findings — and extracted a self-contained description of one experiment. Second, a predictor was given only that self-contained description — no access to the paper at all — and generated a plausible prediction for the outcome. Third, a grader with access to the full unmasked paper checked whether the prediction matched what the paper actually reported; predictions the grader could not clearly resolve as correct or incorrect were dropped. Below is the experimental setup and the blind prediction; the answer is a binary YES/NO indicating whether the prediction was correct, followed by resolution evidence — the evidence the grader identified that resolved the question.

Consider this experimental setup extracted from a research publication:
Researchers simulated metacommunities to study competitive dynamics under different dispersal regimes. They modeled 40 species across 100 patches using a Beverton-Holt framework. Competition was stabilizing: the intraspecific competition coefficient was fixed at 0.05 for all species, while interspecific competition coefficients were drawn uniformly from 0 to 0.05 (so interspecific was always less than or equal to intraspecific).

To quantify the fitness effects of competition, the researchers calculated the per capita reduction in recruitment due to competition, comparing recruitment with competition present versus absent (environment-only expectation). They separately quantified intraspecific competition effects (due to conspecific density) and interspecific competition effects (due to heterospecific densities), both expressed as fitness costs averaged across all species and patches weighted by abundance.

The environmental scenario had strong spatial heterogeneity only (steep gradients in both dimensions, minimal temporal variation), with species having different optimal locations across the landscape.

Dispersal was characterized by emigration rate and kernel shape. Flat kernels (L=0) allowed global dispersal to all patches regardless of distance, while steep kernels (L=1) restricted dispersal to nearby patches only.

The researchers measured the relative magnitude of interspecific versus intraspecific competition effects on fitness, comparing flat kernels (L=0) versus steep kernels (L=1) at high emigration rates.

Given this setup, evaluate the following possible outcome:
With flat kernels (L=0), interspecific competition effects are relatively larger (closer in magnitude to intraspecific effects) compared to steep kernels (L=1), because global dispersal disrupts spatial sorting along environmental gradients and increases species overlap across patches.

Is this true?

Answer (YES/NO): YES